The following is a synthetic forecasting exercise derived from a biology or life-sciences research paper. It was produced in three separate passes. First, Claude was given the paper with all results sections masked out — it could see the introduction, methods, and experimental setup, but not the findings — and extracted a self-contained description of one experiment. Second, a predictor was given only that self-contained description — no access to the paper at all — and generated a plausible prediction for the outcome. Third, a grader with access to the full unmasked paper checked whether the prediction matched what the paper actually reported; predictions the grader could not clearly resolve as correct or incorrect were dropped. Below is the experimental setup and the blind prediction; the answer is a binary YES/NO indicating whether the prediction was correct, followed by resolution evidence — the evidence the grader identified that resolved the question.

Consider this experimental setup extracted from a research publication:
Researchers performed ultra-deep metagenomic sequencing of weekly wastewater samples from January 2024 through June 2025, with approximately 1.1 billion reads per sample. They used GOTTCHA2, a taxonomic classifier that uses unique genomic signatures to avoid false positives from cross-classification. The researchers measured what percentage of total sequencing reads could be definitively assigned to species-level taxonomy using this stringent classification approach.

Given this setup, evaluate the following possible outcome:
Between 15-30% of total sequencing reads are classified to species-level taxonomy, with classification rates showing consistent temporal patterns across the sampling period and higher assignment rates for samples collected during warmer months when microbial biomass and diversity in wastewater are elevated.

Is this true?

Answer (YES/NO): NO